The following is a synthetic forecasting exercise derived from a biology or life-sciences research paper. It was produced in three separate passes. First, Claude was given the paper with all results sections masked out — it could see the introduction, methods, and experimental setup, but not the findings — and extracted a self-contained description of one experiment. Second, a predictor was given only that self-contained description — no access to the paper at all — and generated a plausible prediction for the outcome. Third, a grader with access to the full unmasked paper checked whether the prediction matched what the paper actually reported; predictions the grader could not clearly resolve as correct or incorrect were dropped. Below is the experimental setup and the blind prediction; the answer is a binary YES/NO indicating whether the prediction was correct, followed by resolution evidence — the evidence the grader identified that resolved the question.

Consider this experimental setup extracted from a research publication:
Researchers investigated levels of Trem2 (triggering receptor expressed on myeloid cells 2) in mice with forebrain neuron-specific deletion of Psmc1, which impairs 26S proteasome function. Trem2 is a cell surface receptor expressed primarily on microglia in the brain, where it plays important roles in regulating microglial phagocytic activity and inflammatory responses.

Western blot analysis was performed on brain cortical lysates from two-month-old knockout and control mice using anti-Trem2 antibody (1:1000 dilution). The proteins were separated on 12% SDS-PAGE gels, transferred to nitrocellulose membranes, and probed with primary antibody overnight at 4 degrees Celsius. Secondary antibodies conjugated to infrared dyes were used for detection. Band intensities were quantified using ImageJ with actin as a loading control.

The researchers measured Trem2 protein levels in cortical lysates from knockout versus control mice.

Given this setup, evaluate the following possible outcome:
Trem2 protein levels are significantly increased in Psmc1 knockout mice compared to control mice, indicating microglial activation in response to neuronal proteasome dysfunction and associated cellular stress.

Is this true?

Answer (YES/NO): YES